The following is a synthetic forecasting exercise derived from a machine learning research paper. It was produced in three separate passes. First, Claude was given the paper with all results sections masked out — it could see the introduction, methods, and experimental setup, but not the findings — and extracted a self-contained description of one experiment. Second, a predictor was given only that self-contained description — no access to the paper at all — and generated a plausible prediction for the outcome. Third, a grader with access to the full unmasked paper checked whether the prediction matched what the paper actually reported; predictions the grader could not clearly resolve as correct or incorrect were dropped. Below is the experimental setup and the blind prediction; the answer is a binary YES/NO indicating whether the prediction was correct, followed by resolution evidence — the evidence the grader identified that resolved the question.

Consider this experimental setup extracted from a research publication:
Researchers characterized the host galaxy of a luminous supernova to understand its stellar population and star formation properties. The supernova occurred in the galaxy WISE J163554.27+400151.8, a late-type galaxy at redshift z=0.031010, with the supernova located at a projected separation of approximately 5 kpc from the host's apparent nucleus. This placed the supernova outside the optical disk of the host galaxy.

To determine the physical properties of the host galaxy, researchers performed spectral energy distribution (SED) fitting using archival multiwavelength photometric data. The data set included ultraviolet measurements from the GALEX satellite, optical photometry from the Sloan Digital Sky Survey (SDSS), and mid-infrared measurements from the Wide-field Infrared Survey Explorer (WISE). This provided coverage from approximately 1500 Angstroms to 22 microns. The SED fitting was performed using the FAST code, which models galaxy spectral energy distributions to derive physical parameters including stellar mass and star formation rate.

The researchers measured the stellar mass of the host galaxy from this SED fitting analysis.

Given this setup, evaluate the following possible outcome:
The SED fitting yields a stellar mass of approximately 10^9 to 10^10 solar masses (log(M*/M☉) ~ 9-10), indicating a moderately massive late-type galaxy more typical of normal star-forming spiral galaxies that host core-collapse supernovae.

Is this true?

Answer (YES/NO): NO